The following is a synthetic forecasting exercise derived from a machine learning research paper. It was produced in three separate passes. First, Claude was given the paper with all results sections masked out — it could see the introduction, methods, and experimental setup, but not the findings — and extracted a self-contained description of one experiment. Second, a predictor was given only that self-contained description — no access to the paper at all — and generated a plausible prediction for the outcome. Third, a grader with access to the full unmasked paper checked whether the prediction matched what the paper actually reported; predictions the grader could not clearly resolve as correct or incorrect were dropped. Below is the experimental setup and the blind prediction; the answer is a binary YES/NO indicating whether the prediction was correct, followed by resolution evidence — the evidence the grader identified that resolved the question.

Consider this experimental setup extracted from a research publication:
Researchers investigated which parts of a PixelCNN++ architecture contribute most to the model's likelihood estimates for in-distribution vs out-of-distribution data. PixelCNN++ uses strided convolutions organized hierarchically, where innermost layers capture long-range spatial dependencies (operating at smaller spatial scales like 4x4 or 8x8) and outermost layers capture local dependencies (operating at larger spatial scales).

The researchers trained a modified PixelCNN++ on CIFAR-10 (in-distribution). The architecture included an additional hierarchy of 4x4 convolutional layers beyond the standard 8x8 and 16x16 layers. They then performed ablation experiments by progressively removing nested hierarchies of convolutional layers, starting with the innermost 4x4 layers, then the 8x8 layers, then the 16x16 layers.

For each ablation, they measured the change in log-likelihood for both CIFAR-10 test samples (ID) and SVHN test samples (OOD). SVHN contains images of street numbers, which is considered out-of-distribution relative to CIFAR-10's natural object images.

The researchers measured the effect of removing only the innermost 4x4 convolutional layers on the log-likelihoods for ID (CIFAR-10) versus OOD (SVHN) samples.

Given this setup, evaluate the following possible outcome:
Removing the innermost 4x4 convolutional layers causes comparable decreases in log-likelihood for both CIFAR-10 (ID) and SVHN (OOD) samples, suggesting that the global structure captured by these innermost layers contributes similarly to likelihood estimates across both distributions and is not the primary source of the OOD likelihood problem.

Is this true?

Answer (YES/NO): NO